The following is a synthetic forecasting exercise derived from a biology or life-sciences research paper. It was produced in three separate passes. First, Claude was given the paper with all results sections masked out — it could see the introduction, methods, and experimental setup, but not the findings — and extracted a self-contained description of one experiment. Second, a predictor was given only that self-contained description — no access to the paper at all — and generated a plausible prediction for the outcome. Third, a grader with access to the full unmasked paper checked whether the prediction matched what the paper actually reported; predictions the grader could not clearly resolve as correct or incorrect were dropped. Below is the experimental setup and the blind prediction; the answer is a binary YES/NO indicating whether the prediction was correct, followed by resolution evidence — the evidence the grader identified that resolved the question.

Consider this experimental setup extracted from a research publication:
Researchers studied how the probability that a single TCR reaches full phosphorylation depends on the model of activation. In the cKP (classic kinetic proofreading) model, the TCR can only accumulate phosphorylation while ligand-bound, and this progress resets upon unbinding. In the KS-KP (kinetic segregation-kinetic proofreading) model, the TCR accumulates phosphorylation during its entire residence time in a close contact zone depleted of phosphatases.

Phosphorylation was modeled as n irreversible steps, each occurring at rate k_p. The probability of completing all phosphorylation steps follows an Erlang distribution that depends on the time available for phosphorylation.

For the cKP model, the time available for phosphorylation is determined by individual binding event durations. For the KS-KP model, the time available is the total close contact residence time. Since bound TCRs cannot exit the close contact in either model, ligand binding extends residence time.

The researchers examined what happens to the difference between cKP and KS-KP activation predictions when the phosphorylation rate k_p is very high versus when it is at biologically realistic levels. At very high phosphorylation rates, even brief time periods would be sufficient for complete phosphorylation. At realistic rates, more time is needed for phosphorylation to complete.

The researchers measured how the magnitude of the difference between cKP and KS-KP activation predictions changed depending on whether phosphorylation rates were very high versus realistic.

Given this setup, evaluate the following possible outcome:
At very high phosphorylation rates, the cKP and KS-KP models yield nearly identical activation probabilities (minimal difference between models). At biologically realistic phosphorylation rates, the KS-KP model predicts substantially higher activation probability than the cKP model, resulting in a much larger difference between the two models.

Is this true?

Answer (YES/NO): NO